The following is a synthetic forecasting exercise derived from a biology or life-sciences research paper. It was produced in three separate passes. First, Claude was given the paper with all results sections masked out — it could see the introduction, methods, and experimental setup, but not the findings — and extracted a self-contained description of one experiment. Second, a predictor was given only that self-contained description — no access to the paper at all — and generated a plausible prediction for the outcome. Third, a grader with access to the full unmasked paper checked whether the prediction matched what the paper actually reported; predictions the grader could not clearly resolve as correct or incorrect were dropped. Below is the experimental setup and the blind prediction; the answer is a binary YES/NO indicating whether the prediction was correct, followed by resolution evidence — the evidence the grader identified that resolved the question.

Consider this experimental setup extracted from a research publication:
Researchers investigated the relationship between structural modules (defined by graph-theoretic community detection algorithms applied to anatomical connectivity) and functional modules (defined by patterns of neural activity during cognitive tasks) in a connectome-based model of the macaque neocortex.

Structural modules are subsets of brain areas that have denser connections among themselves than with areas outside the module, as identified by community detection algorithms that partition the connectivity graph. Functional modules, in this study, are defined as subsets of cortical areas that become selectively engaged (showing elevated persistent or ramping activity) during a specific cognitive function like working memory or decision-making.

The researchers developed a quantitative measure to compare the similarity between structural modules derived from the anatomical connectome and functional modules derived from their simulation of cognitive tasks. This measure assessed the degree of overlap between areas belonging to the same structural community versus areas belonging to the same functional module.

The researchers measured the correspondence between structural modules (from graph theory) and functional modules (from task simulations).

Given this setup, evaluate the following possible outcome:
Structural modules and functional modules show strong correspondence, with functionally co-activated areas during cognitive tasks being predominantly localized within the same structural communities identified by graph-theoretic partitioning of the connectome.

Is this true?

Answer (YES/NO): NO